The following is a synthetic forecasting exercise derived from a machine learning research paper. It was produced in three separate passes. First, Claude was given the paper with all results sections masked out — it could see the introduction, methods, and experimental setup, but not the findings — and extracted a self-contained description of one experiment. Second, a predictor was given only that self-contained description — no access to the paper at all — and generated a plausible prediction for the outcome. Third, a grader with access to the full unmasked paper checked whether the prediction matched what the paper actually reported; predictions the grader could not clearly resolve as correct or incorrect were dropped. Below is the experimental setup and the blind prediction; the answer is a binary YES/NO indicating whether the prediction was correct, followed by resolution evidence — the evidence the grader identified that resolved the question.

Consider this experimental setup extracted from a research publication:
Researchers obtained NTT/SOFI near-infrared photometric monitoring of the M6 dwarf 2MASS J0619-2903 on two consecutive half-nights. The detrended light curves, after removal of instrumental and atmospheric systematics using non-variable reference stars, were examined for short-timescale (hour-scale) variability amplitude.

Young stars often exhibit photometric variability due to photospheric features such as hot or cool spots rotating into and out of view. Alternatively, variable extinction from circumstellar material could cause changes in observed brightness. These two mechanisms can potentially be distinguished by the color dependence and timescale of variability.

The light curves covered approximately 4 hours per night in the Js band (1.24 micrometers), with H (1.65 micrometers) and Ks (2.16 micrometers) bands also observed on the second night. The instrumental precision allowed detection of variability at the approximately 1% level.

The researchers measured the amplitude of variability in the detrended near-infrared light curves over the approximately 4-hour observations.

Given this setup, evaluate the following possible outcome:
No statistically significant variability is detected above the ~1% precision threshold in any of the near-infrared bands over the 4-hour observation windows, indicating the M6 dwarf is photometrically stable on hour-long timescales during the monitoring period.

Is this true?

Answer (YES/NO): NO